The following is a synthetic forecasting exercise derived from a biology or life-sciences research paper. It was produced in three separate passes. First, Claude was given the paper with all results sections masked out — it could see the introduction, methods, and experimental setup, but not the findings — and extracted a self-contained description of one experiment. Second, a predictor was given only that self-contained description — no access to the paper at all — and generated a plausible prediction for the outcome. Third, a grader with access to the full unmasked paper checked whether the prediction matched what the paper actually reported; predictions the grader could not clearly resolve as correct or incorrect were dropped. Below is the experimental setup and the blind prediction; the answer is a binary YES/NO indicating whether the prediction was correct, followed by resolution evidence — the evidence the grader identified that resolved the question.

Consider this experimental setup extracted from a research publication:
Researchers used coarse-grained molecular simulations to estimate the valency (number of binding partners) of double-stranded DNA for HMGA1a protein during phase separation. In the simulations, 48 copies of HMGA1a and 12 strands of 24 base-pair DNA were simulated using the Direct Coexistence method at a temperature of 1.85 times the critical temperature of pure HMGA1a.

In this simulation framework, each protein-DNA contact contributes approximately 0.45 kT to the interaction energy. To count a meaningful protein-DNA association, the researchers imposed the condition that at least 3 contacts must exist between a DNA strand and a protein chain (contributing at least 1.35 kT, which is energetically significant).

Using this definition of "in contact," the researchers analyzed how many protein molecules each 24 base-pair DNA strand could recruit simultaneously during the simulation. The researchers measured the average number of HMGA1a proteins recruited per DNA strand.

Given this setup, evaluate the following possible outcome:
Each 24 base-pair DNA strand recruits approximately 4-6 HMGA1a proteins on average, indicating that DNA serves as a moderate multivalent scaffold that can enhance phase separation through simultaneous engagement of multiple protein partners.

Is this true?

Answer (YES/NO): YES